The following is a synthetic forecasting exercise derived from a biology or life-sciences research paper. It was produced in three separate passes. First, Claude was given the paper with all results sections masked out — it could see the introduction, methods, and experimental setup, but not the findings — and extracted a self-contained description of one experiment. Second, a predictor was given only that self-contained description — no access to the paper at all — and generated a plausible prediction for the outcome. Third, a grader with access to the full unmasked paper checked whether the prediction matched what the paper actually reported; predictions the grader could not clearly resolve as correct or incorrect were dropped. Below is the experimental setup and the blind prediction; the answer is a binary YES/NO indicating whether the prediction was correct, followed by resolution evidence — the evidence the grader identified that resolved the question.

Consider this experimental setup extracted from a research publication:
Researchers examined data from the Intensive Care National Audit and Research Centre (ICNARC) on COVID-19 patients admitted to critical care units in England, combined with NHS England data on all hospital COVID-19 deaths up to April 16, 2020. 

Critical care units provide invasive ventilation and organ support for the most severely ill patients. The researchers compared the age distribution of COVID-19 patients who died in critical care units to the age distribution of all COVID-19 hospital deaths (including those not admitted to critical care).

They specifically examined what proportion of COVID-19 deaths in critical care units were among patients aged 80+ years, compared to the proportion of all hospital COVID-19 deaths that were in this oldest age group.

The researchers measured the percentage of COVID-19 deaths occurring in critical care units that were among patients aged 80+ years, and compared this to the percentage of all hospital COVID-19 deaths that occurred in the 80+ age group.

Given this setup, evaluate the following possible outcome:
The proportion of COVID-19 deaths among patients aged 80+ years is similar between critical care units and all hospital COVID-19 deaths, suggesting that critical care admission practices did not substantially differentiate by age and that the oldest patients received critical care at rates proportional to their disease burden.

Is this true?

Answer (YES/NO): NO